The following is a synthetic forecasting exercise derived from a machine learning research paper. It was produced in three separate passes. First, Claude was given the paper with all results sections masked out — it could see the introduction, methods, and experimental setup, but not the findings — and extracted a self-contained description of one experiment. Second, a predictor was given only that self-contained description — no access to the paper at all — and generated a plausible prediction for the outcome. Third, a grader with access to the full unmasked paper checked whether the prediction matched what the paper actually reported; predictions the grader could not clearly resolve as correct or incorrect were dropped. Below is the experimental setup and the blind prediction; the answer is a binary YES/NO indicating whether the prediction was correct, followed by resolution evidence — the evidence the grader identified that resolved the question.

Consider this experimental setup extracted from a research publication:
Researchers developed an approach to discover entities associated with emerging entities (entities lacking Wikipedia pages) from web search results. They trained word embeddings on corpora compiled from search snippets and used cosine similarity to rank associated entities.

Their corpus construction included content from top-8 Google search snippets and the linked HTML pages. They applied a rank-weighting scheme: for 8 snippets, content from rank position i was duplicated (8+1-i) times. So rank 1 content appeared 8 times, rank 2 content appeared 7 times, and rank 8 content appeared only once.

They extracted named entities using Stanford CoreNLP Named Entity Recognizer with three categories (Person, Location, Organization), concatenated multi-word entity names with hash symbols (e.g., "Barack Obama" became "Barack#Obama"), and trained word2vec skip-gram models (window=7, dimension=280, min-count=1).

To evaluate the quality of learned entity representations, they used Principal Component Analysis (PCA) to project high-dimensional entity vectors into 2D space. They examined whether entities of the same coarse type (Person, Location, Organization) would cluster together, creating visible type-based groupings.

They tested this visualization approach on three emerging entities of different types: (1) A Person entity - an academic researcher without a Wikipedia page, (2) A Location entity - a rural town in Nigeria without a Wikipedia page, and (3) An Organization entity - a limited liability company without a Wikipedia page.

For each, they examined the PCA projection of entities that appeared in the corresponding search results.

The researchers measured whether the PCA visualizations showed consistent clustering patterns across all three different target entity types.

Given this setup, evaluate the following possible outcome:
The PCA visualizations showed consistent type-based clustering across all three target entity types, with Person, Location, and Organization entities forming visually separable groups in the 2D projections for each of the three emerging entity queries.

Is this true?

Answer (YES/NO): YES